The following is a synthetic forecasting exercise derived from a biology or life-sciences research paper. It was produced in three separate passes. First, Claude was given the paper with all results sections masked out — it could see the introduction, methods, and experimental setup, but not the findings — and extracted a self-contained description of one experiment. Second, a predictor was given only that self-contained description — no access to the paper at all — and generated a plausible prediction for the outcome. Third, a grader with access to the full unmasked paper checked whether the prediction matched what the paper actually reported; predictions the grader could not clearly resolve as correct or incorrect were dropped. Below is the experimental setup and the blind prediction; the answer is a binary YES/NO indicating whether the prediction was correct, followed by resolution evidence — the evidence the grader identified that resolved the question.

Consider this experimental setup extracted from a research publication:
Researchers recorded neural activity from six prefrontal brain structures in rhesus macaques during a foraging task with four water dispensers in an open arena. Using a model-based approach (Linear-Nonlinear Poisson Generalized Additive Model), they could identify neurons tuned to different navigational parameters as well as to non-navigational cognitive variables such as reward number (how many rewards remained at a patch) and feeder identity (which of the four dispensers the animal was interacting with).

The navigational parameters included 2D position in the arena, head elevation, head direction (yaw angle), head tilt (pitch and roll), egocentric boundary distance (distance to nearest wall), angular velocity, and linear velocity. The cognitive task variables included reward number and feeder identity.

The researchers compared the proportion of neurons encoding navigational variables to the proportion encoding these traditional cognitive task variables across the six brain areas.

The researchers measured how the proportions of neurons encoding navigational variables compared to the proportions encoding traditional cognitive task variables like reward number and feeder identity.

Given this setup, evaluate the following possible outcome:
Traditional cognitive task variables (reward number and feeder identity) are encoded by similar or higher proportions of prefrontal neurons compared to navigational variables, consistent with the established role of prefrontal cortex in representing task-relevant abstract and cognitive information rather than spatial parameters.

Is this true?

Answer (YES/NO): NO